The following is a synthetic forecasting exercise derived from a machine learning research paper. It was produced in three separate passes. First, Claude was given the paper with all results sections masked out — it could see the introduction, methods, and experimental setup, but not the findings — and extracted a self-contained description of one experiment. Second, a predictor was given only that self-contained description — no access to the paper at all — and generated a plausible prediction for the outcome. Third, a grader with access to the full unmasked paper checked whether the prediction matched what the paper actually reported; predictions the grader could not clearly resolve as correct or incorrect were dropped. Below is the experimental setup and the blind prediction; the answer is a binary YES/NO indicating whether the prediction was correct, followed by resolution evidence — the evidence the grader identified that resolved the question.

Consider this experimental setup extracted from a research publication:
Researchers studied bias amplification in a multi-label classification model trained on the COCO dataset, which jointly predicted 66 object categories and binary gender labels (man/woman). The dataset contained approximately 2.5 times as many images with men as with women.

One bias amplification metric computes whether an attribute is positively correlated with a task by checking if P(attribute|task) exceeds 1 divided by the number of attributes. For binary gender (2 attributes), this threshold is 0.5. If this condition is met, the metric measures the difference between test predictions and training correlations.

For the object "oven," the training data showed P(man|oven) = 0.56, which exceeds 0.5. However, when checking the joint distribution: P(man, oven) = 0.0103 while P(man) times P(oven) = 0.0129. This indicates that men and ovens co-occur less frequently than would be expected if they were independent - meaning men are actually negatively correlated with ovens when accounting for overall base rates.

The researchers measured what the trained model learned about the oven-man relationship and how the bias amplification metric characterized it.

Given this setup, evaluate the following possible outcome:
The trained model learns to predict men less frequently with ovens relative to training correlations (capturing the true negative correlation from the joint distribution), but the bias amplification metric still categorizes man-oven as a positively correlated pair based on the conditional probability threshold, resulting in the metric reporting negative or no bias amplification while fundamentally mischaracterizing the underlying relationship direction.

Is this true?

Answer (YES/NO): YES